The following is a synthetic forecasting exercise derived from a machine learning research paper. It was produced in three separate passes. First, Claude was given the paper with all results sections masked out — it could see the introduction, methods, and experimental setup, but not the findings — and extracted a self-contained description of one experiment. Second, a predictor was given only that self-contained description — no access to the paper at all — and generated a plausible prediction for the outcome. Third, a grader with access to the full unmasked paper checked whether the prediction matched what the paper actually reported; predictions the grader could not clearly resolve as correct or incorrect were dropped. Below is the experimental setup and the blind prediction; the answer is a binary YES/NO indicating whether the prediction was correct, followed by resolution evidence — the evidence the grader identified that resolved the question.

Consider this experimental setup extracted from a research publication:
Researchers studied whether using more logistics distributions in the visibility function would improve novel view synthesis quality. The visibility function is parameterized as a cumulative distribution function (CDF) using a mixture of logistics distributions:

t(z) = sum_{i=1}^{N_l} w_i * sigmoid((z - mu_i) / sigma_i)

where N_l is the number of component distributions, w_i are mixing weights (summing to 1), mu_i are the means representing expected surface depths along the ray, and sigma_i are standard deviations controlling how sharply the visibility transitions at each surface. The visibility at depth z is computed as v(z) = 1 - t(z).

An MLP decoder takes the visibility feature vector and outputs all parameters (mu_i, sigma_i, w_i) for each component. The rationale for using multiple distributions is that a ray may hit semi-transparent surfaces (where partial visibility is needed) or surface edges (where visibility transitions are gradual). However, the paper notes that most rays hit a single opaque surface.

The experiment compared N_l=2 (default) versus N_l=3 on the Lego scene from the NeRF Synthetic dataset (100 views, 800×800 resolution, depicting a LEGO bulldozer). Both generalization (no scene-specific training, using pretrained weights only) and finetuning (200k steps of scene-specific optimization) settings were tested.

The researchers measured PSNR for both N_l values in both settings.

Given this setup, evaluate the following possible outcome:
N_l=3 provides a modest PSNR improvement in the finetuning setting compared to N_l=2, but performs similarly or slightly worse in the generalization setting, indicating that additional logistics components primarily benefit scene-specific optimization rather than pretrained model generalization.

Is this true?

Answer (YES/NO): NO